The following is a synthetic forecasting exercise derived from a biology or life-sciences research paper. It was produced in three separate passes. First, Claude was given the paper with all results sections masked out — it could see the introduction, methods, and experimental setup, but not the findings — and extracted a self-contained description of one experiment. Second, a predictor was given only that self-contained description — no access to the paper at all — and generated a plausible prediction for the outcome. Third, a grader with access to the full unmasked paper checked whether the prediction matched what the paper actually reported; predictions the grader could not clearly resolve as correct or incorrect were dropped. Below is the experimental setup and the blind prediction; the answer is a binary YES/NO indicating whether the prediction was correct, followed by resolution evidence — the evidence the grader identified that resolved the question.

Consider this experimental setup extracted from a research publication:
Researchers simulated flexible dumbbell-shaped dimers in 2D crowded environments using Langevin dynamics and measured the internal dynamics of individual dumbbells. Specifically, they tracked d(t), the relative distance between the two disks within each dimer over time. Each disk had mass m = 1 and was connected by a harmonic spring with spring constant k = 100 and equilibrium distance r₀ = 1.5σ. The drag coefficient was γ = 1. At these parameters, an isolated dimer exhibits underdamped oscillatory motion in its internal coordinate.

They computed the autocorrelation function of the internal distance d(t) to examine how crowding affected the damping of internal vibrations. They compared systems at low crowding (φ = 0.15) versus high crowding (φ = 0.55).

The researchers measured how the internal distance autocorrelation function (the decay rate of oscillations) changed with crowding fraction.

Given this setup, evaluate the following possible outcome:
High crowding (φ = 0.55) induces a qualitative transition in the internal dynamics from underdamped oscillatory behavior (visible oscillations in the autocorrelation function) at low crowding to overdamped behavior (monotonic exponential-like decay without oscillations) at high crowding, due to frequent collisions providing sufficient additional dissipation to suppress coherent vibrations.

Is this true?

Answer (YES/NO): NO